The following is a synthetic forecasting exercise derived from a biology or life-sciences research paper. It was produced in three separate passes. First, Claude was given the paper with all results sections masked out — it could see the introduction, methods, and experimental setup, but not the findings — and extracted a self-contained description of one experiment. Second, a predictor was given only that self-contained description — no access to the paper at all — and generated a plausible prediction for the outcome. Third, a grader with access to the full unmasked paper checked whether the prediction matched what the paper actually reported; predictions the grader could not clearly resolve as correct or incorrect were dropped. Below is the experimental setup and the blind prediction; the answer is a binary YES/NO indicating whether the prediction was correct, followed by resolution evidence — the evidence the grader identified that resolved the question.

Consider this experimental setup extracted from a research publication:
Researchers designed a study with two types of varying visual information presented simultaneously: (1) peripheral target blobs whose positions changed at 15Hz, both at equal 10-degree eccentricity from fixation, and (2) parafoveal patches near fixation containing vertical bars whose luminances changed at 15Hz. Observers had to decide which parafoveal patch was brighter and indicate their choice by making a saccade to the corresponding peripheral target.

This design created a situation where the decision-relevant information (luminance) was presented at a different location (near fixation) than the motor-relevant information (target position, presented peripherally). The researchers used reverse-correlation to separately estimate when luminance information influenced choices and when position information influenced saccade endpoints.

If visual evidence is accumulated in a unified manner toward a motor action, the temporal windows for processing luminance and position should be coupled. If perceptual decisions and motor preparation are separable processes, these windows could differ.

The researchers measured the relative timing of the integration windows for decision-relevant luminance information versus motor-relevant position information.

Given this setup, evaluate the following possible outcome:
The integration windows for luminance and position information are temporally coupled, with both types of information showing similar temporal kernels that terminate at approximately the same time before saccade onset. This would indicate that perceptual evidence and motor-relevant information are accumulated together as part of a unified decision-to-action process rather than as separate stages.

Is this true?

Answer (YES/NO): NO